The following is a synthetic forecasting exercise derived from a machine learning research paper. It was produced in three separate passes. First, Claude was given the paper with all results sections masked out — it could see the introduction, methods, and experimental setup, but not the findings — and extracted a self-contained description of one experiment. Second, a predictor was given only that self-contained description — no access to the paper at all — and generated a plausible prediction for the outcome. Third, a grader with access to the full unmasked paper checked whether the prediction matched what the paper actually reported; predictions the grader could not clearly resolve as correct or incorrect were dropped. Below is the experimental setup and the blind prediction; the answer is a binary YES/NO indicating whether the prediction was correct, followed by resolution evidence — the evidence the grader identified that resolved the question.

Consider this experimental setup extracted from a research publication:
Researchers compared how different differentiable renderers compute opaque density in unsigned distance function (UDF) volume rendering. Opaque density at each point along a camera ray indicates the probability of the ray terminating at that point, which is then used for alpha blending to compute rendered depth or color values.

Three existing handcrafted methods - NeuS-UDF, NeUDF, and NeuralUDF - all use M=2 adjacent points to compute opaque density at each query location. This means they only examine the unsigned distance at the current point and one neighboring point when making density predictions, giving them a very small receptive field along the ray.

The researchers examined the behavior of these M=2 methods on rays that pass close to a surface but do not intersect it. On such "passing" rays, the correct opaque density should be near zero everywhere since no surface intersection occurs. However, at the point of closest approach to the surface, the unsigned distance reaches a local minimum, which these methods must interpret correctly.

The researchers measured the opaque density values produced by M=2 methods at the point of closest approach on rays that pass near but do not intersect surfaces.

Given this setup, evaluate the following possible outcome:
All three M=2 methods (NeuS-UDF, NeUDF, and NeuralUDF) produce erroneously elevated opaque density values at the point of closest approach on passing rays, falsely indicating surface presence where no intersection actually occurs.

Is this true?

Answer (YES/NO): YES